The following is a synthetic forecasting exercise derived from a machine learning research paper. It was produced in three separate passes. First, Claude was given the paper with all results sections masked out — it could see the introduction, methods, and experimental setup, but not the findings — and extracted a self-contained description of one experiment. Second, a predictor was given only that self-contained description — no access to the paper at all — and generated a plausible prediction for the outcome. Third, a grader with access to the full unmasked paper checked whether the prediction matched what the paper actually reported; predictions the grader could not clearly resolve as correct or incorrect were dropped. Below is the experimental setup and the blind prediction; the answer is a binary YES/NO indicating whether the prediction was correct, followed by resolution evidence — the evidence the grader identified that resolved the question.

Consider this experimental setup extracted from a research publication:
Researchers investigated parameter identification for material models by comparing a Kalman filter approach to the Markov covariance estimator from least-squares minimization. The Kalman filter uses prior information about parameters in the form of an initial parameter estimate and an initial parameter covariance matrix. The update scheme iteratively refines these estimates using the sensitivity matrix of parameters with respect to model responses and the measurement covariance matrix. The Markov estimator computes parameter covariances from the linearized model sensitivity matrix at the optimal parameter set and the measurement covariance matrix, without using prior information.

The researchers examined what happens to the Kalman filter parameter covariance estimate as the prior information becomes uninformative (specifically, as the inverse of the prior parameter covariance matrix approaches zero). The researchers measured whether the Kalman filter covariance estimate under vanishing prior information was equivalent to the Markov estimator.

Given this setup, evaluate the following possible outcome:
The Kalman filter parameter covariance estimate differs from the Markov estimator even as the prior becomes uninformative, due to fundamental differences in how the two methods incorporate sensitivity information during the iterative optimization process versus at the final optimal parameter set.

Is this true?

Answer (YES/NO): NO